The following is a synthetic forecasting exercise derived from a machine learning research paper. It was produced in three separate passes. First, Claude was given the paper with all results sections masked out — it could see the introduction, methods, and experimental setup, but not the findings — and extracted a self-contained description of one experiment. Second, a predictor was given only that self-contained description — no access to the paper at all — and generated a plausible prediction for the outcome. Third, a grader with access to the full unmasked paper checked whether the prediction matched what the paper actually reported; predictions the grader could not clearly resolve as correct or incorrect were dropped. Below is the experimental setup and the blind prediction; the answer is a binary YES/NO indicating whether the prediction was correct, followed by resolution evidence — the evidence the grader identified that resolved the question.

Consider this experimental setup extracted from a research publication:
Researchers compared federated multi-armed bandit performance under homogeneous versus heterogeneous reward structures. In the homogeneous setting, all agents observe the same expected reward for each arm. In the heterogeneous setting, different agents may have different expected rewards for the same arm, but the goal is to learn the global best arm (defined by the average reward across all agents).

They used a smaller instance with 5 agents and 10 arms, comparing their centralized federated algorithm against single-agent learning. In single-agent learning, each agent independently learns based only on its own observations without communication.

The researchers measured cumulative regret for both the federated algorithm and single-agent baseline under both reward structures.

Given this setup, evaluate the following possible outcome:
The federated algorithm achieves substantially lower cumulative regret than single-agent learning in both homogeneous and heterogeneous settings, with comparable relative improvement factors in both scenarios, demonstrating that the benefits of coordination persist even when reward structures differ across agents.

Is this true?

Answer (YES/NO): NO